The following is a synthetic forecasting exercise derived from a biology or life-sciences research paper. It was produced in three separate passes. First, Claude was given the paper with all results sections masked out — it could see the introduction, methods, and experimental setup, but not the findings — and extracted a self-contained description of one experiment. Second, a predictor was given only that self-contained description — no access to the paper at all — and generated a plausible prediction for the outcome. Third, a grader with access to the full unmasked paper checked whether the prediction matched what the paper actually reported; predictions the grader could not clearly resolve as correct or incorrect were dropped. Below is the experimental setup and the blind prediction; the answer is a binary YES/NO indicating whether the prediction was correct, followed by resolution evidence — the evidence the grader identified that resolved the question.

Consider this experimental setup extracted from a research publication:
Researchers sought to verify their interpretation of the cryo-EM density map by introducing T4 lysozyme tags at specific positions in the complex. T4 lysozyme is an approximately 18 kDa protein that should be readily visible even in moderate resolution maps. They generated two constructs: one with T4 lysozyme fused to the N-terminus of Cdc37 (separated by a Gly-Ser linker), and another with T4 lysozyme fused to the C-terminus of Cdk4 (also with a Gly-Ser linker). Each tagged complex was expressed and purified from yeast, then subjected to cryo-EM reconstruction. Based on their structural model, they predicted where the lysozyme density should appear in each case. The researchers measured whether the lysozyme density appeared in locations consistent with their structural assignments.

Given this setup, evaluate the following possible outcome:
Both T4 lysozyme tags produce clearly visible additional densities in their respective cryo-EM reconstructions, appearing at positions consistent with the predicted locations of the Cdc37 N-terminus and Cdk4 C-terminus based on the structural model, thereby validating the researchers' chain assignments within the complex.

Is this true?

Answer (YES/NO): YES